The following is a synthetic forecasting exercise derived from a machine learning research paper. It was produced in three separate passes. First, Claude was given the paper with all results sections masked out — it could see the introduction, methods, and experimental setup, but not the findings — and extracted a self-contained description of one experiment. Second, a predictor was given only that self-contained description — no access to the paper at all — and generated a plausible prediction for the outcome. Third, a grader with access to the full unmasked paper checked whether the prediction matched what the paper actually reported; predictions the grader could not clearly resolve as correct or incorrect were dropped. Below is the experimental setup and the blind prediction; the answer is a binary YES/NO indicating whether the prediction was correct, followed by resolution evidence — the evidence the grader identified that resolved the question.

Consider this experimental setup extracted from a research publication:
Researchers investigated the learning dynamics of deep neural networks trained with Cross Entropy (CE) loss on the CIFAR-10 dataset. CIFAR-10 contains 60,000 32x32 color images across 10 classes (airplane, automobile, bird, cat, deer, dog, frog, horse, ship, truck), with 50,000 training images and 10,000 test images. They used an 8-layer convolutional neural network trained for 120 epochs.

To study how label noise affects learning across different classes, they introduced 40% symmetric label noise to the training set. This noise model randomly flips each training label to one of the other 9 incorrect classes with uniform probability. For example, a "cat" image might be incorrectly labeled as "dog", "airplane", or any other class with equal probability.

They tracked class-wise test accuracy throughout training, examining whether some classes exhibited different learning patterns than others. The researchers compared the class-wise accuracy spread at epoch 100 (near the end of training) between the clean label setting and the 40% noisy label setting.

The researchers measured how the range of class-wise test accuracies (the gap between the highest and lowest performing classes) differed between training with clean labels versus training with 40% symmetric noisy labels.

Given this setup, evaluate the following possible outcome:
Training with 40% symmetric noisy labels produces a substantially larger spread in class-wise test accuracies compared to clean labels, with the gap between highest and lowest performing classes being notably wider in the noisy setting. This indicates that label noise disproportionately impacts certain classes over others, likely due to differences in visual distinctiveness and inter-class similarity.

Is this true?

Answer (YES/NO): YES